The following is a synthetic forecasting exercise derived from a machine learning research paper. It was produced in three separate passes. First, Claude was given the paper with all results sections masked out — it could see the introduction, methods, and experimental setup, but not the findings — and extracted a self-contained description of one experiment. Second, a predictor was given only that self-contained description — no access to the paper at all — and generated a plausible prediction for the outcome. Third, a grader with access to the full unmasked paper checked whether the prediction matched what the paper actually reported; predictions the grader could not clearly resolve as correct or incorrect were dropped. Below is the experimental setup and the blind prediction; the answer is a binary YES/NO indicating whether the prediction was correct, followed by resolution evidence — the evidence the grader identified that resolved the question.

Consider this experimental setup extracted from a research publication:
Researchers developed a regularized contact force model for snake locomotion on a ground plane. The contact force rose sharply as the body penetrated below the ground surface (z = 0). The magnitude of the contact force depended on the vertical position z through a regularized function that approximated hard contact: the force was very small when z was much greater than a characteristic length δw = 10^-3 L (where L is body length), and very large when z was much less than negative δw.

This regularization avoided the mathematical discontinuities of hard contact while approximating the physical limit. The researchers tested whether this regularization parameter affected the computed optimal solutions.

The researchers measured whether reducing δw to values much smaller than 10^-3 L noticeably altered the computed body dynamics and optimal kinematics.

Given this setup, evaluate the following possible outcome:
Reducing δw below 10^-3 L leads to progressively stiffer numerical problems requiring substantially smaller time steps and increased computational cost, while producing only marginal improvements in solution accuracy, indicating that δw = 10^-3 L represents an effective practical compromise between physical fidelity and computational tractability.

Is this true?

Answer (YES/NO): NO